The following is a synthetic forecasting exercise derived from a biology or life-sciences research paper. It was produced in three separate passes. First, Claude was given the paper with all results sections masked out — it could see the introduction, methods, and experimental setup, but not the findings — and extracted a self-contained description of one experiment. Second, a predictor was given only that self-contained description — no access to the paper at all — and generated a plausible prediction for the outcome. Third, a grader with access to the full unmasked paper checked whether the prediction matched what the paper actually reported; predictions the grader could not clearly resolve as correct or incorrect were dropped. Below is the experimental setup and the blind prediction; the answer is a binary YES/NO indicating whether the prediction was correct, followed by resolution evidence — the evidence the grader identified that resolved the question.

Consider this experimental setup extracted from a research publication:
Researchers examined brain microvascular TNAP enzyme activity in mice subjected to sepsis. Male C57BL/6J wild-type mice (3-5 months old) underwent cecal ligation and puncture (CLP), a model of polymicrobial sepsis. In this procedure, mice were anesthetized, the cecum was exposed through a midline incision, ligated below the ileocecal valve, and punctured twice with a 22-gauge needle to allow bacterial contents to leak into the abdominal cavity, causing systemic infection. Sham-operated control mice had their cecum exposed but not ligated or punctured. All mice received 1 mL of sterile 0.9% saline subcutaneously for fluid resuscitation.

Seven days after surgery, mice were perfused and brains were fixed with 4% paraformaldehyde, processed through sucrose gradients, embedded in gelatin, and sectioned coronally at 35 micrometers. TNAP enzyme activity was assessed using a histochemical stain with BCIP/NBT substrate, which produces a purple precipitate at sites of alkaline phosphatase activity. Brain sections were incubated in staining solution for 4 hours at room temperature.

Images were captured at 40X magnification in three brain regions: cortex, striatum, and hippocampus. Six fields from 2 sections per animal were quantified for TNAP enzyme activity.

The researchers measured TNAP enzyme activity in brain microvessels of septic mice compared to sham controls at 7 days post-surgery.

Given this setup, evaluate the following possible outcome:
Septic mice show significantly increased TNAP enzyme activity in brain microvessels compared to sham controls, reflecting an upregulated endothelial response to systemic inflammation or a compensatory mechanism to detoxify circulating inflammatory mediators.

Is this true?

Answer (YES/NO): NO